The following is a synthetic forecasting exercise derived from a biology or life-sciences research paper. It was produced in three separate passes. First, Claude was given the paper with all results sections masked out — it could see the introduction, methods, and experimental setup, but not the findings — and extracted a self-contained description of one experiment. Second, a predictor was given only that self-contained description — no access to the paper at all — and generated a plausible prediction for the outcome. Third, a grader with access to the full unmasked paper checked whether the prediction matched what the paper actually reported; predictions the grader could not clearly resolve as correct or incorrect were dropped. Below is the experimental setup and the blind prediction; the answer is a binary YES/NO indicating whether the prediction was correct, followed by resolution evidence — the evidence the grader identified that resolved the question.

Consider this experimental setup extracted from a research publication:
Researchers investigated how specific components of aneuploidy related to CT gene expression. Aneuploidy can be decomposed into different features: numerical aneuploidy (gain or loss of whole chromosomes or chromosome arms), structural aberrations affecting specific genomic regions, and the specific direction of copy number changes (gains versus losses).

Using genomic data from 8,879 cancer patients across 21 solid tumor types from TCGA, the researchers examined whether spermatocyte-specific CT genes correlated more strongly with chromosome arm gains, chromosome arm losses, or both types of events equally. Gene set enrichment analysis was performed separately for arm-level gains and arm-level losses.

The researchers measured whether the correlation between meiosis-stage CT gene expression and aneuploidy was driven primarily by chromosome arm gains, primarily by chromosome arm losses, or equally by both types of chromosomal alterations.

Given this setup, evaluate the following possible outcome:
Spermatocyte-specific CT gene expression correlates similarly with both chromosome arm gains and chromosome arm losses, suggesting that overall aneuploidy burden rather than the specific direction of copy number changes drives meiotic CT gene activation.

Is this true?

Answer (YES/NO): YES